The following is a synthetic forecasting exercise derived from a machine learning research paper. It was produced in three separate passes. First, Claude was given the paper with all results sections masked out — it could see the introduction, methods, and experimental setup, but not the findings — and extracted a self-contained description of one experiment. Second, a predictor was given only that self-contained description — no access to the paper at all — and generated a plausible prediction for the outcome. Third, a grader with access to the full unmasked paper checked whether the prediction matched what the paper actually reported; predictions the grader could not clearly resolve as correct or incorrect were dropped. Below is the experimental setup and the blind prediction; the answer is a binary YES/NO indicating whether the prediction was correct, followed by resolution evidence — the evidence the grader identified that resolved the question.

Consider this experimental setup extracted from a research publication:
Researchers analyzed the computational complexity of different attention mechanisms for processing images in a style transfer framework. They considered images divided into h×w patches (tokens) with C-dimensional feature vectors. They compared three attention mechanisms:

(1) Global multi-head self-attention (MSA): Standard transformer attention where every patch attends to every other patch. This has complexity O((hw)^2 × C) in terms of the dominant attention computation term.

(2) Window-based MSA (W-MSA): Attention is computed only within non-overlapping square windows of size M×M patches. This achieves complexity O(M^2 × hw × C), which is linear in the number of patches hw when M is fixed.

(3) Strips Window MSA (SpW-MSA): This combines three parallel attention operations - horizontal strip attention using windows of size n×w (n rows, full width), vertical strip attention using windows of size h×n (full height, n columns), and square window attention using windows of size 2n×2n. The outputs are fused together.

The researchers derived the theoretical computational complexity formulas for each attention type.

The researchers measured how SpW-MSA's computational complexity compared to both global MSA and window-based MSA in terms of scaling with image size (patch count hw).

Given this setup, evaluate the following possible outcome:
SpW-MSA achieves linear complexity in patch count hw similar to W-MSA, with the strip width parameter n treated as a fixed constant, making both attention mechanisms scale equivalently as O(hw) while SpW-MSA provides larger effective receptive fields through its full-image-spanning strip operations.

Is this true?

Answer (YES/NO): NO